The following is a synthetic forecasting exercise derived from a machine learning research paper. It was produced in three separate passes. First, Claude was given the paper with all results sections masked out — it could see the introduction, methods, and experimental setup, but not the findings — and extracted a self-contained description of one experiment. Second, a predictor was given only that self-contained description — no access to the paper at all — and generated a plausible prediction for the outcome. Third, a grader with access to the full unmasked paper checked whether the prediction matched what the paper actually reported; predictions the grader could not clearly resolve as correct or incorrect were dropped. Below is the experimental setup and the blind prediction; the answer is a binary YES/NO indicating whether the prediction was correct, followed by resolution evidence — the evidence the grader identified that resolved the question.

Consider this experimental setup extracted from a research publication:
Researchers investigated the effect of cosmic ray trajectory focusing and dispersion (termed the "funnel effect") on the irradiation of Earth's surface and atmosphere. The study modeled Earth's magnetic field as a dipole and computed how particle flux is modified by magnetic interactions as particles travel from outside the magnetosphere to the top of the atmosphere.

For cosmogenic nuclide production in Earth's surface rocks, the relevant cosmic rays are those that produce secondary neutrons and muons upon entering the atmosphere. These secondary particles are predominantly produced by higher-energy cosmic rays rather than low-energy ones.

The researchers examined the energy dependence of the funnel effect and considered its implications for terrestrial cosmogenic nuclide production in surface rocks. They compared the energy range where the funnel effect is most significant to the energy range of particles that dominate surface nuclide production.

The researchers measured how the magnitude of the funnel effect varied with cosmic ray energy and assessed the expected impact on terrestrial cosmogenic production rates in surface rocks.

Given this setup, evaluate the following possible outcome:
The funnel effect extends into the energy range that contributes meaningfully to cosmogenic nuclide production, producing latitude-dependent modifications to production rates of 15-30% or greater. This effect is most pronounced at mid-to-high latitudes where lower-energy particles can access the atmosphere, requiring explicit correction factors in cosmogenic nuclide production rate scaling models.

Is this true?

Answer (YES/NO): NO